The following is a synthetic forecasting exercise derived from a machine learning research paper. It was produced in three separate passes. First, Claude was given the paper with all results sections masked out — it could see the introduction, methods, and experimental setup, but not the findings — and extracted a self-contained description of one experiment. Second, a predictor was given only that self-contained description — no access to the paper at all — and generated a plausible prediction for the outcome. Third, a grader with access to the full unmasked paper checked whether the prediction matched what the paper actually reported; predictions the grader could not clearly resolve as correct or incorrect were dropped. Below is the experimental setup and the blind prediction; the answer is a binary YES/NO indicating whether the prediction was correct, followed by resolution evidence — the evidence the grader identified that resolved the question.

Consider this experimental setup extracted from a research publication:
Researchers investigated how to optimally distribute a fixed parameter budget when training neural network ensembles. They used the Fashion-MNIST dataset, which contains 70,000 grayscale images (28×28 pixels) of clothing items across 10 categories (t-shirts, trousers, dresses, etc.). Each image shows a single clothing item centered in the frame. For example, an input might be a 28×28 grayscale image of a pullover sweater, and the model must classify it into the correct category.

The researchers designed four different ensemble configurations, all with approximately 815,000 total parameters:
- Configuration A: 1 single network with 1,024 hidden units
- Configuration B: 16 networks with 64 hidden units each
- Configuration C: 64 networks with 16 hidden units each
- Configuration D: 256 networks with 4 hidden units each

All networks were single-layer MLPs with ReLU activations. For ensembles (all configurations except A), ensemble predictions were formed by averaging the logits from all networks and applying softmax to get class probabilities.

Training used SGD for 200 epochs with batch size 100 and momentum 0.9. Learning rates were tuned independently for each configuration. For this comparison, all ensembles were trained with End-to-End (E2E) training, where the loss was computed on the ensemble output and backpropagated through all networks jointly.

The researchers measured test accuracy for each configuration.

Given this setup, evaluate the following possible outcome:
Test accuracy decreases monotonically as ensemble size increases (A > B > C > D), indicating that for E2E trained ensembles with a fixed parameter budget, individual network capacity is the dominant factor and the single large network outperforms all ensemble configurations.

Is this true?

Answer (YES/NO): NO